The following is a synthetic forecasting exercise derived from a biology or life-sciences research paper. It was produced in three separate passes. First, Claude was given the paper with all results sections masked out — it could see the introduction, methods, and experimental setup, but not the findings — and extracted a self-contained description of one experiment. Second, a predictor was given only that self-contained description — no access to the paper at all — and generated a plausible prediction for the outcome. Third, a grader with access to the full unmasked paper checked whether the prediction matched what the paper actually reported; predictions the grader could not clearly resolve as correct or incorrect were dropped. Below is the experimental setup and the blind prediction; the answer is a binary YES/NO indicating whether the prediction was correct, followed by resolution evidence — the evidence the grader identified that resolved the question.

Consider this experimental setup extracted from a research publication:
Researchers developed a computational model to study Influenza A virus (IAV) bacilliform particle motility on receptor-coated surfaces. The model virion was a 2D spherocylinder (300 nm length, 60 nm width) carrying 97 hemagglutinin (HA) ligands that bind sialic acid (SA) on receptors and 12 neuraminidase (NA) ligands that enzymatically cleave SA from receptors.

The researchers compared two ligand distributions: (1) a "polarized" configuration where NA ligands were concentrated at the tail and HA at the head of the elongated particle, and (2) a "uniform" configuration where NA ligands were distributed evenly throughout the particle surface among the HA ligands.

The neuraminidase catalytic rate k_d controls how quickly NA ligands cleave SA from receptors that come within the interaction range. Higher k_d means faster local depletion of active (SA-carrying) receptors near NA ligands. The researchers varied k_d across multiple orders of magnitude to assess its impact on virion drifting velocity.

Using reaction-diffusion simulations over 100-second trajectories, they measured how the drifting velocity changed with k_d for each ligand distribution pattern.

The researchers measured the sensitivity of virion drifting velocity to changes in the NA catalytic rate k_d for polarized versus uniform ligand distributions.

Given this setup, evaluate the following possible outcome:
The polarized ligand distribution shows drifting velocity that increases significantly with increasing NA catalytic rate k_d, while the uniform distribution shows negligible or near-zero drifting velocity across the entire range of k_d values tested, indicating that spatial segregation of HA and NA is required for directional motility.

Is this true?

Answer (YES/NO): NO